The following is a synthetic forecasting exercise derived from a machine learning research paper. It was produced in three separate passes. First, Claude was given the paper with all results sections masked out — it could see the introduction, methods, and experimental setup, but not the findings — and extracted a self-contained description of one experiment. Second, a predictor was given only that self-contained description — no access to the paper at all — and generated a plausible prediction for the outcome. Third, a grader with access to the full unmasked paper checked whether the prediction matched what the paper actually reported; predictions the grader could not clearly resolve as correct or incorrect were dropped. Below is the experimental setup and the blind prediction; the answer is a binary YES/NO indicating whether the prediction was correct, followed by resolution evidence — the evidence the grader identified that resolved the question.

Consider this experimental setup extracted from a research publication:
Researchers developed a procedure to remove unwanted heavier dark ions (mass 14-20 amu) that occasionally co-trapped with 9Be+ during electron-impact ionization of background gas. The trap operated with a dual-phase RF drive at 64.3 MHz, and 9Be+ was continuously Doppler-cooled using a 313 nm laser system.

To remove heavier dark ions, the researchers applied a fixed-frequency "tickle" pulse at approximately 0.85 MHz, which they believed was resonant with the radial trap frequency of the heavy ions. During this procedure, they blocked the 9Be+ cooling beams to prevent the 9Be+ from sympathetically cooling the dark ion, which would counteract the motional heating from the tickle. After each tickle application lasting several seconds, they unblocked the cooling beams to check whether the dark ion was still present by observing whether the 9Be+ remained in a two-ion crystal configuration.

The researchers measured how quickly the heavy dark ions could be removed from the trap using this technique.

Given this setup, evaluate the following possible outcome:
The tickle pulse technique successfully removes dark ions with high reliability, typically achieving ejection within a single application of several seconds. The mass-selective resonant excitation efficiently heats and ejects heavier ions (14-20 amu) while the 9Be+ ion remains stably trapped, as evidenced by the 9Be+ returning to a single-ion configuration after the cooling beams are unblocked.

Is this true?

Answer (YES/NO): NO